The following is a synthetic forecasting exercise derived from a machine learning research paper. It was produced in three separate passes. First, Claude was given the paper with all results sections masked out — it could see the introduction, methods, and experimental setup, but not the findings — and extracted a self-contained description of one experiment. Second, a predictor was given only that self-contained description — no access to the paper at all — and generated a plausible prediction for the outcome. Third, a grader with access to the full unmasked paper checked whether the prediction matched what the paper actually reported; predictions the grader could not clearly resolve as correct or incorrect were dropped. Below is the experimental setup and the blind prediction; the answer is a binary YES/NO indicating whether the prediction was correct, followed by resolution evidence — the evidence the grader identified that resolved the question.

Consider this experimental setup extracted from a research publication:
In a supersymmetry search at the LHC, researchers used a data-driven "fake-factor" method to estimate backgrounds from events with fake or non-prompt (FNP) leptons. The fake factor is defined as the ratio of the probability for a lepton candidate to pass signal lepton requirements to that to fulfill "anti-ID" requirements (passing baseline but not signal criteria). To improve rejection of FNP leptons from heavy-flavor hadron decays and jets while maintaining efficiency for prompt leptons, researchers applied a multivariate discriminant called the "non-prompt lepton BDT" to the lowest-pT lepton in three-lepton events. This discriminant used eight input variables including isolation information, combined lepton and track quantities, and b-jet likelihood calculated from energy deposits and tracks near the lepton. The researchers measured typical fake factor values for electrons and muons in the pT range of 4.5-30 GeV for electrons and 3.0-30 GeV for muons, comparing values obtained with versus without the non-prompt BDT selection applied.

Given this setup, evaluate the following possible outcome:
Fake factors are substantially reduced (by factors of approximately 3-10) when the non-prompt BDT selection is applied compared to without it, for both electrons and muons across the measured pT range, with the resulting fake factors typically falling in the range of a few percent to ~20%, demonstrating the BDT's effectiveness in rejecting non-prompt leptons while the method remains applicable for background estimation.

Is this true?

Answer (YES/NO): NO